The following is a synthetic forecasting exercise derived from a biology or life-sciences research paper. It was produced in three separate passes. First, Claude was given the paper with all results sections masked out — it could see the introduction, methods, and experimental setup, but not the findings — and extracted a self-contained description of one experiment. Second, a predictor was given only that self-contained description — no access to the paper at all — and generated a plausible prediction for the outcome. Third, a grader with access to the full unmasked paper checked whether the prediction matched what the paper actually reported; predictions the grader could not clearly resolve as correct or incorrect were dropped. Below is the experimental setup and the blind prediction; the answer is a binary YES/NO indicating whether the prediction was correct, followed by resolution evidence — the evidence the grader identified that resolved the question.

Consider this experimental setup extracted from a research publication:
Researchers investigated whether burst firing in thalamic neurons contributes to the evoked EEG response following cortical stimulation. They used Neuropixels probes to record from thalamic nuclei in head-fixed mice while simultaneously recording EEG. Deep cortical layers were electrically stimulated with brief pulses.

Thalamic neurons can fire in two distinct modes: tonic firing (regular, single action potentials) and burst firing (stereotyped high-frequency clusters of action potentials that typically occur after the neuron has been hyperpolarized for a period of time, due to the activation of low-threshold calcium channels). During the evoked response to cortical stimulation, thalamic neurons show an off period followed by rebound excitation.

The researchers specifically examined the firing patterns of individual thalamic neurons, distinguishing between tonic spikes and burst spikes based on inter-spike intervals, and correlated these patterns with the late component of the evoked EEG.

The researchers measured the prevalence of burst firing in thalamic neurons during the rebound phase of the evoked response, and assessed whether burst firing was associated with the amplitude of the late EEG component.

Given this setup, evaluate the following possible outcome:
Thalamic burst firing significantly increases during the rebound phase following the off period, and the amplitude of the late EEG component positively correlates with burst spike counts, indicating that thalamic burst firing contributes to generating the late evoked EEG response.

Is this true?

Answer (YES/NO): YES